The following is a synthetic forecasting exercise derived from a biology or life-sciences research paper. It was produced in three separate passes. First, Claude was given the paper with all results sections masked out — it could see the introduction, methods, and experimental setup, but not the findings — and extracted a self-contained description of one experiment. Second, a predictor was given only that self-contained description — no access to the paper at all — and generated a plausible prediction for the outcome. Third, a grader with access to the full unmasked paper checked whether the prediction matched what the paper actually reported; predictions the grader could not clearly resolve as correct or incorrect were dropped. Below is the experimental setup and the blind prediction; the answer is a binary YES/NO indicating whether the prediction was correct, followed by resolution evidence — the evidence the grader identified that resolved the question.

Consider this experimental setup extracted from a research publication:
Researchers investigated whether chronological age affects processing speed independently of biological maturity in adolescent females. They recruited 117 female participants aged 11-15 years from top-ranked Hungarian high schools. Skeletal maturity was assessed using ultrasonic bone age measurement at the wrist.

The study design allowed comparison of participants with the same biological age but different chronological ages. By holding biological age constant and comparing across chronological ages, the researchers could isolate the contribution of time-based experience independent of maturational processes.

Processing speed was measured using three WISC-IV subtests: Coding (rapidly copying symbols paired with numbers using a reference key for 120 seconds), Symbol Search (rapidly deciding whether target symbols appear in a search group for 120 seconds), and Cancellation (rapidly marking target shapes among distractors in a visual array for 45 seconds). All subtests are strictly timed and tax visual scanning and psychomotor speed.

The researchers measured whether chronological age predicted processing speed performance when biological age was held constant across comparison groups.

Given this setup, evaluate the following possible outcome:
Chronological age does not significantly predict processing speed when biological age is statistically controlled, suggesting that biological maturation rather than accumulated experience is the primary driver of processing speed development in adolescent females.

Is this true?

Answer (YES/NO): YES